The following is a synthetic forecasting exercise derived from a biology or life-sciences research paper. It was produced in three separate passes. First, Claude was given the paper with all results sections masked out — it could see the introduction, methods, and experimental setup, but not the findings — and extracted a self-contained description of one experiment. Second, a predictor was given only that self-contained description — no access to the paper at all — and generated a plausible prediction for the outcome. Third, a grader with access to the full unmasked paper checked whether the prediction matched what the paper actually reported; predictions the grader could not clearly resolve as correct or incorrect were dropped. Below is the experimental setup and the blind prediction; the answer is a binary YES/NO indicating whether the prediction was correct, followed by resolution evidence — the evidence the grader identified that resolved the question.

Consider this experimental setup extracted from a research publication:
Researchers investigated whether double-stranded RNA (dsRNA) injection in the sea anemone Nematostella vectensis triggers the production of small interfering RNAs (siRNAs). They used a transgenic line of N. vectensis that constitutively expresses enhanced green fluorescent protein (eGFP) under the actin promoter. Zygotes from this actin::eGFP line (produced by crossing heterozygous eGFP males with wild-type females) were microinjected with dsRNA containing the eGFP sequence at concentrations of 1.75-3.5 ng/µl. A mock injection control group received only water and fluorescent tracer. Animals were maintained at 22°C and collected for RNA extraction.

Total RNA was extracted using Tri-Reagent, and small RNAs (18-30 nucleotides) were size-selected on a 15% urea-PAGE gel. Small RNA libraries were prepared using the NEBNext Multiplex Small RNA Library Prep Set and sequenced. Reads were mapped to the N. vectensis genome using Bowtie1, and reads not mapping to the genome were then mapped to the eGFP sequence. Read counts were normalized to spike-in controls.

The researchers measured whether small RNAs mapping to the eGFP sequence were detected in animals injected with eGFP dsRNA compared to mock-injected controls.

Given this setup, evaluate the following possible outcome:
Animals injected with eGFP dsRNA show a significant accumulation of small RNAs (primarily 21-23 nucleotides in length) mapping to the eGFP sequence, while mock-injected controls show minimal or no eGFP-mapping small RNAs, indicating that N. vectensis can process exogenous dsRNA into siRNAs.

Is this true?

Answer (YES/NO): NO